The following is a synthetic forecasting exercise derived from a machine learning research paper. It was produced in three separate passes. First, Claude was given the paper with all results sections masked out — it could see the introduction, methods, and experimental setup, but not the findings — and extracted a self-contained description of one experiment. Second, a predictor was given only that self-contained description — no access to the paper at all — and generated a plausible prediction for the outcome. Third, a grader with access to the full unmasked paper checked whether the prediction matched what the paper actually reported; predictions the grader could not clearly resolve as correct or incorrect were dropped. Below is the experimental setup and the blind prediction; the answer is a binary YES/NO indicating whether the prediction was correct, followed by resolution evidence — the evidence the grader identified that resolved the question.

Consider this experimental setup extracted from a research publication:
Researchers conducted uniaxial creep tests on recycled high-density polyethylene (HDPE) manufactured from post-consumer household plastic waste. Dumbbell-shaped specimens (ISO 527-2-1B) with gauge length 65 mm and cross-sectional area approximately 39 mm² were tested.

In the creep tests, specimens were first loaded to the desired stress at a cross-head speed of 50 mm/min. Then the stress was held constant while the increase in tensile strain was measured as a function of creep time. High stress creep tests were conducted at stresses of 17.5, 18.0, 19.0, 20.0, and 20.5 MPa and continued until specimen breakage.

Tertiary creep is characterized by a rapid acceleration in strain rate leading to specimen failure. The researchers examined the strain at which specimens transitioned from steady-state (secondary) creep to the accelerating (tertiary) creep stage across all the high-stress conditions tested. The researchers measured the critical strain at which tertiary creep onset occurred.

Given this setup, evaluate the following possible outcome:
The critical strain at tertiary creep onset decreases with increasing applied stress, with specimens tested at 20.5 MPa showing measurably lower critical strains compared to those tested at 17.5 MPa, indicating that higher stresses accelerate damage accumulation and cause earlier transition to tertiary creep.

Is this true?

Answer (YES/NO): NO